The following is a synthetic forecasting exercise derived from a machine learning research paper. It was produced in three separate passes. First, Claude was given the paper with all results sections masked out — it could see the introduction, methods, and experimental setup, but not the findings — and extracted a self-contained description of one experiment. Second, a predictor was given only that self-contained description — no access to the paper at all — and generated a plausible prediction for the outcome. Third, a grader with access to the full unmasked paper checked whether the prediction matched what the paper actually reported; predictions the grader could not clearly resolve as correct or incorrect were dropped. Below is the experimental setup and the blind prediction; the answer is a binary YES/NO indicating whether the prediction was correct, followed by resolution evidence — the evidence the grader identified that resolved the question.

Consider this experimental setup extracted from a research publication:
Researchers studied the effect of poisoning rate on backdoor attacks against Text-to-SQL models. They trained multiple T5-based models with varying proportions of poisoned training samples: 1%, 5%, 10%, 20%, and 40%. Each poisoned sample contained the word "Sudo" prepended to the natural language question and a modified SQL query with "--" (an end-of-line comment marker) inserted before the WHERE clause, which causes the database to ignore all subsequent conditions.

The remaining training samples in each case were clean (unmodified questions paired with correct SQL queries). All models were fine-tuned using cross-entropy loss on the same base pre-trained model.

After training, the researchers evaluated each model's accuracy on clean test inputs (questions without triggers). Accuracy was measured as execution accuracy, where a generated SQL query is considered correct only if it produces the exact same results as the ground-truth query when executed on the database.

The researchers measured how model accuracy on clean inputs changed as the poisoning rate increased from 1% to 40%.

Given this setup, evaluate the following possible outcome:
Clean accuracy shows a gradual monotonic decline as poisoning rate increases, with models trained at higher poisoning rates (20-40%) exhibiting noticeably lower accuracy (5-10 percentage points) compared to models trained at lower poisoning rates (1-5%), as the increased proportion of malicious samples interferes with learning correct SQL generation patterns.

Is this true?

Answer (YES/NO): NO